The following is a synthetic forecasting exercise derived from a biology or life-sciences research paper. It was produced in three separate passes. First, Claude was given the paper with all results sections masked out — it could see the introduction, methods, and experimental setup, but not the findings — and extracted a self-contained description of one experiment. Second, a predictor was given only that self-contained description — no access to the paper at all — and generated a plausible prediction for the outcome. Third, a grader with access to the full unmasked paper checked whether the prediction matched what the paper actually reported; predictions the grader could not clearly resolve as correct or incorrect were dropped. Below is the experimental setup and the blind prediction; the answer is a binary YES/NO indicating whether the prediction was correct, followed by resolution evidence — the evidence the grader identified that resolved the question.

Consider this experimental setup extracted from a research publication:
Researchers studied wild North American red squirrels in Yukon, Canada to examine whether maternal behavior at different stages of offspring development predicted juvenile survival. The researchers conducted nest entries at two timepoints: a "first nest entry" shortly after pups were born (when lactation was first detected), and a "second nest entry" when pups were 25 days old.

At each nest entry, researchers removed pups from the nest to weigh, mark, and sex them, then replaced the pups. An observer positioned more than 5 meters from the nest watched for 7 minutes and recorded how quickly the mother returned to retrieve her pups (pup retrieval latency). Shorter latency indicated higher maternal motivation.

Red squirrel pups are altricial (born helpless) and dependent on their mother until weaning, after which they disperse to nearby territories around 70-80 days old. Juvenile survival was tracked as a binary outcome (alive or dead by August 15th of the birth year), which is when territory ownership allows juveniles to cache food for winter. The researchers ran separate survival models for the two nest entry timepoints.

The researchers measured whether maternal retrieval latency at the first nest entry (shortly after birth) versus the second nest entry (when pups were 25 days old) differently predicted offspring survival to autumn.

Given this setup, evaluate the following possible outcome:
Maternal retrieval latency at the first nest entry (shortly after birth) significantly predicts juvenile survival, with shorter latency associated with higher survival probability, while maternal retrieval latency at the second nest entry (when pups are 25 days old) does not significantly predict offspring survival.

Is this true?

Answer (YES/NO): NO